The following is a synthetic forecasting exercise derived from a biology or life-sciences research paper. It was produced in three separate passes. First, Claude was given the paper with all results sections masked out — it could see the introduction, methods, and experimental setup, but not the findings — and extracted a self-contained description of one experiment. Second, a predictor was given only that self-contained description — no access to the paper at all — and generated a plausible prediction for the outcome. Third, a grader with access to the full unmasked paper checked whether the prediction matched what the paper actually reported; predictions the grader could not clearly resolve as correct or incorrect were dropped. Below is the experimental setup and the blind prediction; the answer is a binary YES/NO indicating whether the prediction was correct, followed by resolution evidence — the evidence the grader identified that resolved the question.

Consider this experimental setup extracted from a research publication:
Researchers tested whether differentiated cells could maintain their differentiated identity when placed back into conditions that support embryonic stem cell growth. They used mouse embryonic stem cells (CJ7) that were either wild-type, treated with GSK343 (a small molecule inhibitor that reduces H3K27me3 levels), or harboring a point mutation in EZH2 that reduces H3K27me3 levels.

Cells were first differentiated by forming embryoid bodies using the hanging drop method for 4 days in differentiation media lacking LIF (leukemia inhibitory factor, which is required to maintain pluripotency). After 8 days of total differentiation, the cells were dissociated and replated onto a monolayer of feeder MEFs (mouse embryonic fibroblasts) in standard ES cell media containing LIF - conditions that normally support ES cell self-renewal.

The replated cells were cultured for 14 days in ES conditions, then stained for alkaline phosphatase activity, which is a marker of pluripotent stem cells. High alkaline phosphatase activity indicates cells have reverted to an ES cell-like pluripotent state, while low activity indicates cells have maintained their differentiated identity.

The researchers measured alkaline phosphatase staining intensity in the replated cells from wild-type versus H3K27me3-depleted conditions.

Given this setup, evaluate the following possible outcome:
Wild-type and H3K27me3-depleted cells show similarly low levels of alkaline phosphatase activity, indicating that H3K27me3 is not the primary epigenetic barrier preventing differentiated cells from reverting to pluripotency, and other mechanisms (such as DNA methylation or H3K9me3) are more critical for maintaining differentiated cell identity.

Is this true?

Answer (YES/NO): NO